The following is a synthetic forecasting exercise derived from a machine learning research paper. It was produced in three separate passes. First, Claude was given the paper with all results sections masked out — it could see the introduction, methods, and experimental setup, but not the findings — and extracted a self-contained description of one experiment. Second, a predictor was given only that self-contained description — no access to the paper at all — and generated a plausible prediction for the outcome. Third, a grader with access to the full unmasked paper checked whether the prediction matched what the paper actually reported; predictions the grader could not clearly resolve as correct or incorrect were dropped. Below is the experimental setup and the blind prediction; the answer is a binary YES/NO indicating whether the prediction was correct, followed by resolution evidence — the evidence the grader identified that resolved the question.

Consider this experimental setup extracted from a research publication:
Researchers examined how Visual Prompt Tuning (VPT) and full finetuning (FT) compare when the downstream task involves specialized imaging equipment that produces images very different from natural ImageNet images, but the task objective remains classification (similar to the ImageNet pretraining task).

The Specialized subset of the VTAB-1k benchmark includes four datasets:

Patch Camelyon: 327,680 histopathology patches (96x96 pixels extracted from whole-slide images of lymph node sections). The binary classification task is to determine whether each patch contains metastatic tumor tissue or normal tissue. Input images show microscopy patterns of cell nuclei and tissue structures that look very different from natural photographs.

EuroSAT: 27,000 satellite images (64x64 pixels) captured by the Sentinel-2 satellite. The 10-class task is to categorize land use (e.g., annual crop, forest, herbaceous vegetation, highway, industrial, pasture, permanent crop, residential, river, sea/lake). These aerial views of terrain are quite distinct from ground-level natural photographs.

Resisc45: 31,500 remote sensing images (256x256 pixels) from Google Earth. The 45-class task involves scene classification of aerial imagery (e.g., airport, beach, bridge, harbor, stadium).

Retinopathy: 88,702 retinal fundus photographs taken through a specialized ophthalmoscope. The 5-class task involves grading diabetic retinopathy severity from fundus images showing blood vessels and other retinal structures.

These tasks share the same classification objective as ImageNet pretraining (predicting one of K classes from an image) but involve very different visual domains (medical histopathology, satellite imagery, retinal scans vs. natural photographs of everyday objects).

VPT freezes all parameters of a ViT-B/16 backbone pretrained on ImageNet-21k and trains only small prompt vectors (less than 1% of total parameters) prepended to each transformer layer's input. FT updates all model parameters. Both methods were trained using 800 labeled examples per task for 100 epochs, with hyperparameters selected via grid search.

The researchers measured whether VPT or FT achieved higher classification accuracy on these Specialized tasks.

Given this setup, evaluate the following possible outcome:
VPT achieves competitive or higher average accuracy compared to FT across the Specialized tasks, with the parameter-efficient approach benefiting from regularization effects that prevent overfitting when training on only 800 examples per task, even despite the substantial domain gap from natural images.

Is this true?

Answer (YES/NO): NO